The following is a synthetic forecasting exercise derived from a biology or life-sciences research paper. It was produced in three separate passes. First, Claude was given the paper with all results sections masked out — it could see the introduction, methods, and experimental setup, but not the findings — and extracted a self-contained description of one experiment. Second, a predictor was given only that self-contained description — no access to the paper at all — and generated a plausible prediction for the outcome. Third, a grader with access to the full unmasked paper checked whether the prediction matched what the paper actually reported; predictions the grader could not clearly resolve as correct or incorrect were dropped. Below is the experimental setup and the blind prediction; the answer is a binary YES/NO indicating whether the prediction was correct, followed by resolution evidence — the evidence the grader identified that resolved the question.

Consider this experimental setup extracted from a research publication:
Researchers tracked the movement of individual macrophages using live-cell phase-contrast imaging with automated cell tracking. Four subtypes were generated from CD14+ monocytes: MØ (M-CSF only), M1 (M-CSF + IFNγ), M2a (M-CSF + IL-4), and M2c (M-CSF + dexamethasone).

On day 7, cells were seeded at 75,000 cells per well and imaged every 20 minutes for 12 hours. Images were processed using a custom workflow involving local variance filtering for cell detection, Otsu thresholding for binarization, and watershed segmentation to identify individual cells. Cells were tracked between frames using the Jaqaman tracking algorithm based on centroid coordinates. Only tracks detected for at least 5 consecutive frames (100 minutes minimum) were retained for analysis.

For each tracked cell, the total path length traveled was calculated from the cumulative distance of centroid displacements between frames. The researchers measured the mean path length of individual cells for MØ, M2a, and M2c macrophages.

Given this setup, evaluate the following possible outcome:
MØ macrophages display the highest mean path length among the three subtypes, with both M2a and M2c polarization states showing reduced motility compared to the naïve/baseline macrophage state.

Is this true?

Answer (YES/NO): NO